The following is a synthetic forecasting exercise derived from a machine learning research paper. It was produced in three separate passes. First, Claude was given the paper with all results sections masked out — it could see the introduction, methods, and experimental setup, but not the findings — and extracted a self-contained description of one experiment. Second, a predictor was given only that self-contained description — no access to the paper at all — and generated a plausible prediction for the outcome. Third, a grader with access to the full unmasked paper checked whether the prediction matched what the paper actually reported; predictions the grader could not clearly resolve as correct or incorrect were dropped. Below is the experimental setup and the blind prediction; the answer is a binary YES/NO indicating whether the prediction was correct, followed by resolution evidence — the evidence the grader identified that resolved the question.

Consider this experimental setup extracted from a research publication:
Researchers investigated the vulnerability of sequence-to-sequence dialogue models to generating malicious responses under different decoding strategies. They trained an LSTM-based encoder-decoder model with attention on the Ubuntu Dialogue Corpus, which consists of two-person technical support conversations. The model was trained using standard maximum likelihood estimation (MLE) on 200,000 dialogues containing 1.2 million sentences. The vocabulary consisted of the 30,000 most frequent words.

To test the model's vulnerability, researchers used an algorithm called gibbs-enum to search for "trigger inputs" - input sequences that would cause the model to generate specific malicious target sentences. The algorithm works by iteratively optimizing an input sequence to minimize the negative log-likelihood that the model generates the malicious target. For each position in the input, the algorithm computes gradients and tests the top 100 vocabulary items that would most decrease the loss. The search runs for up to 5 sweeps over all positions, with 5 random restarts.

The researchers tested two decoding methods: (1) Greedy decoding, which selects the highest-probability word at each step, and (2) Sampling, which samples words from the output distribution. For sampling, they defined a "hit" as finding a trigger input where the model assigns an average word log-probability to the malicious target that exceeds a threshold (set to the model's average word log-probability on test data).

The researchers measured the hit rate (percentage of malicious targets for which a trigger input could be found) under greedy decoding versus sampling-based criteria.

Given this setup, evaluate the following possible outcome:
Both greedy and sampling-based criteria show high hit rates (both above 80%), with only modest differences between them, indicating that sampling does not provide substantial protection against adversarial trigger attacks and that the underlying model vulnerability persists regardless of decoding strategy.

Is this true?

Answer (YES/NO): NO